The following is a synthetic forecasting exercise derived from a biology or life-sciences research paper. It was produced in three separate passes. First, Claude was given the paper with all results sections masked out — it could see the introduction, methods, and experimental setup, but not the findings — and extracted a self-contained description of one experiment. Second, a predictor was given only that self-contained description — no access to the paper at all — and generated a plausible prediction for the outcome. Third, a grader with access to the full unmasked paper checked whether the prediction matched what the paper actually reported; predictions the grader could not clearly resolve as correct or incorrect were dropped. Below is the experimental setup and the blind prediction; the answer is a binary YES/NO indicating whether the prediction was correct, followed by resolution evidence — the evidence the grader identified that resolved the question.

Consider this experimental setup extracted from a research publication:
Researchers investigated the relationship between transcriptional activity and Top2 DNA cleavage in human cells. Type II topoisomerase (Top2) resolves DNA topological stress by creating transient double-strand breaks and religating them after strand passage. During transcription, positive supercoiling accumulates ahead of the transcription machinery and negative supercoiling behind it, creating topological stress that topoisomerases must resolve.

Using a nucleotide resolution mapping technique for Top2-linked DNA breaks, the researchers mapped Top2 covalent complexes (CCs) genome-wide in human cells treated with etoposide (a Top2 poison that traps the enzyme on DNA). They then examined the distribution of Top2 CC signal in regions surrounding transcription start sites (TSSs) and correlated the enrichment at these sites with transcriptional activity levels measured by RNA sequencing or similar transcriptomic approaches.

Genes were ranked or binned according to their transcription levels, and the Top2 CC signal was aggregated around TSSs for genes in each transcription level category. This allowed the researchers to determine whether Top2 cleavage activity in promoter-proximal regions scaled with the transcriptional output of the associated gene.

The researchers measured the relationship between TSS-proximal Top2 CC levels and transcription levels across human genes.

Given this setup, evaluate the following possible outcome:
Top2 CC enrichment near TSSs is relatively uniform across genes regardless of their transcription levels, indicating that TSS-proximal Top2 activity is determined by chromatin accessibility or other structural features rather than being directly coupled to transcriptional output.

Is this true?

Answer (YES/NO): NO